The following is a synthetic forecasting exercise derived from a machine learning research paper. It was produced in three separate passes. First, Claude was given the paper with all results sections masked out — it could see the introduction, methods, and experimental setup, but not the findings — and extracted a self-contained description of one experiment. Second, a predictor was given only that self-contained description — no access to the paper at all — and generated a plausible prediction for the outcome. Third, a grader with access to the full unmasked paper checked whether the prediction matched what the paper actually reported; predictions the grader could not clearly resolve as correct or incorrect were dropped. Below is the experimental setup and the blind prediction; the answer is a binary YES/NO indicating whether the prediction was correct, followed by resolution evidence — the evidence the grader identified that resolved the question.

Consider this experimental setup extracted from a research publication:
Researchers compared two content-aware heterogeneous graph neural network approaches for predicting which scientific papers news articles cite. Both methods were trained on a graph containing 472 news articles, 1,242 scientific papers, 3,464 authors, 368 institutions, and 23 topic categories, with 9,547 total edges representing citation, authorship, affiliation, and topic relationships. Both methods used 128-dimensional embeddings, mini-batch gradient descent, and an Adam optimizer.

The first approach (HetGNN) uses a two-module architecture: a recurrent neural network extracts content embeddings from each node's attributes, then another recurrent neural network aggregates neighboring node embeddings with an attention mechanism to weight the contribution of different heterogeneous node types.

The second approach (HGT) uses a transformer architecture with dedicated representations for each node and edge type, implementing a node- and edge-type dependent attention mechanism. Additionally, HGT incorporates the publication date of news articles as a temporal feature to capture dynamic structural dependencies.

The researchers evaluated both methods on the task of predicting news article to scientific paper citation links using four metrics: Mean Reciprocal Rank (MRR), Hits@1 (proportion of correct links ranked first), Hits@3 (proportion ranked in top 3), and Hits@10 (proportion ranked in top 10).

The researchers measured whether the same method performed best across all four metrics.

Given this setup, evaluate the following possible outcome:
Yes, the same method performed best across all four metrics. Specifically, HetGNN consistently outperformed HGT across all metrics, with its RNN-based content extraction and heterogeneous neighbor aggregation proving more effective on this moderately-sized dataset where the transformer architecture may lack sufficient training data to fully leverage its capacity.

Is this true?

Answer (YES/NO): NO